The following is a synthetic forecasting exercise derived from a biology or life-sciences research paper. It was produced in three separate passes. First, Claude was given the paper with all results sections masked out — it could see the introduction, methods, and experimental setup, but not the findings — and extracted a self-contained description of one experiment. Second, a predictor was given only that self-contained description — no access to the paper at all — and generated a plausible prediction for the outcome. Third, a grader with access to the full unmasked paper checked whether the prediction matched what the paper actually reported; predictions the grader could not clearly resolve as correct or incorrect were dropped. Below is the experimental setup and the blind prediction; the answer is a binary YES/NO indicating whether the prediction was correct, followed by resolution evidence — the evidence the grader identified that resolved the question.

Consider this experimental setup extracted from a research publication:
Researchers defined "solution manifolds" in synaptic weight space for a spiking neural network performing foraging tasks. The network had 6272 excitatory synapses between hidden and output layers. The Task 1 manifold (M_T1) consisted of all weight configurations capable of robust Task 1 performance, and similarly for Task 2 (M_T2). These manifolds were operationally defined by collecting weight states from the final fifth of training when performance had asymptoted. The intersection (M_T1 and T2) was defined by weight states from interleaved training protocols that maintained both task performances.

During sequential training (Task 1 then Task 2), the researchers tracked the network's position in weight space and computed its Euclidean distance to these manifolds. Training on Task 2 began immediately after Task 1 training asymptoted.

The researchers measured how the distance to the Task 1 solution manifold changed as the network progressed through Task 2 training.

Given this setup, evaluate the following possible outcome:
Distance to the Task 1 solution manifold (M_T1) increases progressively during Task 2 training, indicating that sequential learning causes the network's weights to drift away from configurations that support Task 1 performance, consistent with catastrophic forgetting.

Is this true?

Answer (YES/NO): YES